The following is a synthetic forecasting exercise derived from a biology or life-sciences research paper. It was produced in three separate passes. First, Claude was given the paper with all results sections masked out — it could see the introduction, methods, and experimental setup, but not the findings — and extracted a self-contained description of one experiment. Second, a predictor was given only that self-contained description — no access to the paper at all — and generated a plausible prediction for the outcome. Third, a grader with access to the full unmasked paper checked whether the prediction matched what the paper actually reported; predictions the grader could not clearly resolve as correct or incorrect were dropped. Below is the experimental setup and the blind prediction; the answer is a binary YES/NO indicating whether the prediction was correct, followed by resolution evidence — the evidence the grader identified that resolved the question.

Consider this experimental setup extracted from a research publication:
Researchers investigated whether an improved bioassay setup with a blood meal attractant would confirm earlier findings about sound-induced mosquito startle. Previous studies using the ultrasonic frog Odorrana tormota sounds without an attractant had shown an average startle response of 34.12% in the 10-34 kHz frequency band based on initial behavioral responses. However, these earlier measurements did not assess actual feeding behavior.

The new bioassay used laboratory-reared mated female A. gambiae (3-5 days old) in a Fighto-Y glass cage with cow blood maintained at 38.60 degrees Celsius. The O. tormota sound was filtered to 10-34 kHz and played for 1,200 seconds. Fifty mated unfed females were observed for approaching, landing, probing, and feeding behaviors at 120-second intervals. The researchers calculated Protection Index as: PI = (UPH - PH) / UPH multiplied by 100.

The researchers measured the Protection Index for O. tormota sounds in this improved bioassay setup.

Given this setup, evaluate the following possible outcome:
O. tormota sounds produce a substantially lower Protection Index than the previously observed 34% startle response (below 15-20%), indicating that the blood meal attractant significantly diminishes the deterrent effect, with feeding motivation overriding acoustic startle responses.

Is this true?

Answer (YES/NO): NO